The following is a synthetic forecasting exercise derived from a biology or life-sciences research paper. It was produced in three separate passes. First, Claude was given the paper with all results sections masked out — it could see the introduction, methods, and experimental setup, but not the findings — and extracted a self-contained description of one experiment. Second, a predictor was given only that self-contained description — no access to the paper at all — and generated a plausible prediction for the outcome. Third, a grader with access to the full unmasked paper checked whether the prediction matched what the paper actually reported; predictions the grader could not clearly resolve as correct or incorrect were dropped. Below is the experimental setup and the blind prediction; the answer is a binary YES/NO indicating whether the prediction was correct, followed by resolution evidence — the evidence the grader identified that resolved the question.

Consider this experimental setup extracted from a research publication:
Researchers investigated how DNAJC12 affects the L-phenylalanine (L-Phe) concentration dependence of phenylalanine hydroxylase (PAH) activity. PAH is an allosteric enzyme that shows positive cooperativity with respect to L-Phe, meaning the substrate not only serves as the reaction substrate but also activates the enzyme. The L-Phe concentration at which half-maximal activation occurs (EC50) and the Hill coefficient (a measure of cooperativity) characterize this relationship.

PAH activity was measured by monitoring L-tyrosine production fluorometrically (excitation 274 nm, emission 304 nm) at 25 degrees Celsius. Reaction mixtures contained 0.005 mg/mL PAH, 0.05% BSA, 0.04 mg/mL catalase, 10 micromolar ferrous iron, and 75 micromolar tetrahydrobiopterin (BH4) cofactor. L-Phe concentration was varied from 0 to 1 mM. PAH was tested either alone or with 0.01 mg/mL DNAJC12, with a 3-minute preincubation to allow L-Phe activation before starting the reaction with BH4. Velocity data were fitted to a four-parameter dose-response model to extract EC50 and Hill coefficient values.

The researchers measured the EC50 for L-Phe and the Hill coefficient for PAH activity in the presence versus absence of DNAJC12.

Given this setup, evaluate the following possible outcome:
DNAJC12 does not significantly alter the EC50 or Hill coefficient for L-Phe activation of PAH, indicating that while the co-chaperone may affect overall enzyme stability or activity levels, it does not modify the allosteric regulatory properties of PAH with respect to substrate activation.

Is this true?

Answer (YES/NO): NO